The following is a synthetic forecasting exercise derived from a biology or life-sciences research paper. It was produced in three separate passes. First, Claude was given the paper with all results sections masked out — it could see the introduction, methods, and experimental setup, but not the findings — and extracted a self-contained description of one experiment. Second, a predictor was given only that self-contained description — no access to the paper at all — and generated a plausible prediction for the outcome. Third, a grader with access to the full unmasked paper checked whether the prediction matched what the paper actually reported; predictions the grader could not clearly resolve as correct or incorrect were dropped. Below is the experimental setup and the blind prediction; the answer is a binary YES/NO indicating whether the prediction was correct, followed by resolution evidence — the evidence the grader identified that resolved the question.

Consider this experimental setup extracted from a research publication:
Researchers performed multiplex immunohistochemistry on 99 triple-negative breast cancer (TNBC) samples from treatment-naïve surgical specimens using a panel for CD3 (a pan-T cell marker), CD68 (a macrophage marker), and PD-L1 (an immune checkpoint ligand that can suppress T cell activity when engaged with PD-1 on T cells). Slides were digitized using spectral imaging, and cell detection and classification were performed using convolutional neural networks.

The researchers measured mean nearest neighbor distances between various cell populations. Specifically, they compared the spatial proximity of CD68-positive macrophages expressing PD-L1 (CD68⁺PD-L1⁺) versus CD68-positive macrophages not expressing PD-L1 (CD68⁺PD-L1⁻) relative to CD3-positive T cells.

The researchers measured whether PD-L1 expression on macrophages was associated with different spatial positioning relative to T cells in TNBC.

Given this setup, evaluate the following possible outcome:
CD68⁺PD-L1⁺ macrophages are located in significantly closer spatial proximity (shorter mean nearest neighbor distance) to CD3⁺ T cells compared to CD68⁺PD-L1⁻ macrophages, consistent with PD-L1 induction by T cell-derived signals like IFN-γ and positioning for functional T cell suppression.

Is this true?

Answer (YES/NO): YES